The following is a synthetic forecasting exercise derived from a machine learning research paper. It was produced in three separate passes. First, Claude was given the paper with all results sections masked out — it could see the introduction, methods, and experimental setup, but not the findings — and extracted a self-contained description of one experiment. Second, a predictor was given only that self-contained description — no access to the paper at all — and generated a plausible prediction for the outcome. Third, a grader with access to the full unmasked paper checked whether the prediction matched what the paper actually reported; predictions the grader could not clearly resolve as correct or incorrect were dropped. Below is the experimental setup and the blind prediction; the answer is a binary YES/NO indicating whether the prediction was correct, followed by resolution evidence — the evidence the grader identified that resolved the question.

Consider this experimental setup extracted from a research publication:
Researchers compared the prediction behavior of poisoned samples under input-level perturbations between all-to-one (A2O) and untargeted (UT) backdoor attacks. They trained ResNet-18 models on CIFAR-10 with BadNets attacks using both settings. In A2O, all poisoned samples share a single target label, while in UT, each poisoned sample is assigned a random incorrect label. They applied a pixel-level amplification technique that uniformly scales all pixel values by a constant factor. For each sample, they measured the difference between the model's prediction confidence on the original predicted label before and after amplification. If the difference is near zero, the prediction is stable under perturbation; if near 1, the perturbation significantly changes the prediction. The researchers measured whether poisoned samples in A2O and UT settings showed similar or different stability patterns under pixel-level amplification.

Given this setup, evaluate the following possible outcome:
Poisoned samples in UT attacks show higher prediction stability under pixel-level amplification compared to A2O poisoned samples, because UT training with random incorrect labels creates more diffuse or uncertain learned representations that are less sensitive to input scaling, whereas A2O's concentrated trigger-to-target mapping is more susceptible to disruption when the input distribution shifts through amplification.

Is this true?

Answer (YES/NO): NO